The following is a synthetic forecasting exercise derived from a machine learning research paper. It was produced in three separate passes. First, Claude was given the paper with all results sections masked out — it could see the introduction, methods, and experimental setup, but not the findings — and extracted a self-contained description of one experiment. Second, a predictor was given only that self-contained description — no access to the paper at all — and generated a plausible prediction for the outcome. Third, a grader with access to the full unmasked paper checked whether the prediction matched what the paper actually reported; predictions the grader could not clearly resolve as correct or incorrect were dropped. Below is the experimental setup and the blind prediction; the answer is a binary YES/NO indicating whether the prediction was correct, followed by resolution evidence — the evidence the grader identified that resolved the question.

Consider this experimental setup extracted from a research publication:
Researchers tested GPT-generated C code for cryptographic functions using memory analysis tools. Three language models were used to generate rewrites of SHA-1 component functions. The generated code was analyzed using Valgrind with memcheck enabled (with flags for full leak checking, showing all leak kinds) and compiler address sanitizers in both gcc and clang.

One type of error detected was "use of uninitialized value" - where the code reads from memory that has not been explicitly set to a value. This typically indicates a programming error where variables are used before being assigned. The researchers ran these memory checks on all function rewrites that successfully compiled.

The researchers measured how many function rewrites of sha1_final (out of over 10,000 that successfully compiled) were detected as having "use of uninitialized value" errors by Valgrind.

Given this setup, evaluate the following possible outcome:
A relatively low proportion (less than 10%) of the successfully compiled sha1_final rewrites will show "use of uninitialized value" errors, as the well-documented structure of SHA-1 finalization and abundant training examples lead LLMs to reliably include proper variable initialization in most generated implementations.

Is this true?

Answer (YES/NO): YES